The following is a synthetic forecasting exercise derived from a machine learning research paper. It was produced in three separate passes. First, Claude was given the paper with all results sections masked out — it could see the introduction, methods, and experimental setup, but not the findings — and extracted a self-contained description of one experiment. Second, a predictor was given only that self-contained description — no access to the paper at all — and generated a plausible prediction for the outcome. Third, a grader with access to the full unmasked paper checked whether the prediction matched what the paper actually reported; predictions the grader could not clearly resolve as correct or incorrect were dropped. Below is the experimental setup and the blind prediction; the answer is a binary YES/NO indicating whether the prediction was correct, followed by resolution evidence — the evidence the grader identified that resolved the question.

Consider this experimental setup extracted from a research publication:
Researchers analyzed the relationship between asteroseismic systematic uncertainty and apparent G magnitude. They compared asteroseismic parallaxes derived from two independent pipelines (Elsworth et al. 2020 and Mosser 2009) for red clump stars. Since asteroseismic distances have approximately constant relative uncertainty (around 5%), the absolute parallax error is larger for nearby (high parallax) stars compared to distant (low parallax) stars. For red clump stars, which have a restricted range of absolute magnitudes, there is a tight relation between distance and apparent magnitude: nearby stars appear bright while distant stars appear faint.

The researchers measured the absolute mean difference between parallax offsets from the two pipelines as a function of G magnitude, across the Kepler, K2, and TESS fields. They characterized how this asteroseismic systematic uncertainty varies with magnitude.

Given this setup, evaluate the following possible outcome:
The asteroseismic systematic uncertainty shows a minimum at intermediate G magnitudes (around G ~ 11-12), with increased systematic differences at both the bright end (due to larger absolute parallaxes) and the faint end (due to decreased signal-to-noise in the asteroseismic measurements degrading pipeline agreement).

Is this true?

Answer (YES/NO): NO